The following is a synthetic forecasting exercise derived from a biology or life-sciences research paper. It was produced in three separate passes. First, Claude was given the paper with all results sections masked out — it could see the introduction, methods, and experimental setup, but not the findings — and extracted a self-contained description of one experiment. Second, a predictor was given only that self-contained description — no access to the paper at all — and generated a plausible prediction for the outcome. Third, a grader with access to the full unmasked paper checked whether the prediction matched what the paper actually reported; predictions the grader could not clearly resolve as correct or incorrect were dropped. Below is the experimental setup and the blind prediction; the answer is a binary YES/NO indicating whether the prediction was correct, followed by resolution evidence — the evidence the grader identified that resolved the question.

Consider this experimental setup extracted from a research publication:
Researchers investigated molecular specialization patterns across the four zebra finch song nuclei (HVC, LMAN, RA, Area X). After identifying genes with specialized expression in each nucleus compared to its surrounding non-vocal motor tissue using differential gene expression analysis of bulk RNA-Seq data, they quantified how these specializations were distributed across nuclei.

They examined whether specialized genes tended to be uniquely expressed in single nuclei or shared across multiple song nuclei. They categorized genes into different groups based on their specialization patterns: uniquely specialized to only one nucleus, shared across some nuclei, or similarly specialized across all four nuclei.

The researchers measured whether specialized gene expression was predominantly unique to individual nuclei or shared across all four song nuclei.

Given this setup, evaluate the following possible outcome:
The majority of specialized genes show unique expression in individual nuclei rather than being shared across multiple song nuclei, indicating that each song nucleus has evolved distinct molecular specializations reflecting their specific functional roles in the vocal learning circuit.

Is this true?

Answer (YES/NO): YES